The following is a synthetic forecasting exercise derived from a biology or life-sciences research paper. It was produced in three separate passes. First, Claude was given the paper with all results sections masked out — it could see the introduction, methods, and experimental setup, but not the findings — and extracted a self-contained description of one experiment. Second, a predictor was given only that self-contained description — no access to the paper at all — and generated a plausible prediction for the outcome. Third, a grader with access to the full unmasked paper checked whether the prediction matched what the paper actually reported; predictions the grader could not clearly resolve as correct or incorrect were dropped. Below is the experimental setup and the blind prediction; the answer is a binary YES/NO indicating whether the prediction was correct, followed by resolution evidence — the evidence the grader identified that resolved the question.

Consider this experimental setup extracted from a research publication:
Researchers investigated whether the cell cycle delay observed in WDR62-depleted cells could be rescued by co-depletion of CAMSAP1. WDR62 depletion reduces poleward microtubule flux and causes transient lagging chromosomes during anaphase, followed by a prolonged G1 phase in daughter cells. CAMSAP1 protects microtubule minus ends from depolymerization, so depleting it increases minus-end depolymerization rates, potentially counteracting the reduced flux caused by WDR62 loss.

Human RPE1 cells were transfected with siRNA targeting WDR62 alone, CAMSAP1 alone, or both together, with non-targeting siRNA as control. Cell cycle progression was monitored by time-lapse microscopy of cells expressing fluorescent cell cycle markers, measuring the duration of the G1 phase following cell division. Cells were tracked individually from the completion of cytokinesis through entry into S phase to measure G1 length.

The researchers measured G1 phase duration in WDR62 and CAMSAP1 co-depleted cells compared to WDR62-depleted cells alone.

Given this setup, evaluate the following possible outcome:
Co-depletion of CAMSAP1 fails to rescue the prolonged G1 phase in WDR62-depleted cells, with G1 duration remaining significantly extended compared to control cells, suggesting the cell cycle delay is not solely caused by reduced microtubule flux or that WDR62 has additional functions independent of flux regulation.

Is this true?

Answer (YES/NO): NO